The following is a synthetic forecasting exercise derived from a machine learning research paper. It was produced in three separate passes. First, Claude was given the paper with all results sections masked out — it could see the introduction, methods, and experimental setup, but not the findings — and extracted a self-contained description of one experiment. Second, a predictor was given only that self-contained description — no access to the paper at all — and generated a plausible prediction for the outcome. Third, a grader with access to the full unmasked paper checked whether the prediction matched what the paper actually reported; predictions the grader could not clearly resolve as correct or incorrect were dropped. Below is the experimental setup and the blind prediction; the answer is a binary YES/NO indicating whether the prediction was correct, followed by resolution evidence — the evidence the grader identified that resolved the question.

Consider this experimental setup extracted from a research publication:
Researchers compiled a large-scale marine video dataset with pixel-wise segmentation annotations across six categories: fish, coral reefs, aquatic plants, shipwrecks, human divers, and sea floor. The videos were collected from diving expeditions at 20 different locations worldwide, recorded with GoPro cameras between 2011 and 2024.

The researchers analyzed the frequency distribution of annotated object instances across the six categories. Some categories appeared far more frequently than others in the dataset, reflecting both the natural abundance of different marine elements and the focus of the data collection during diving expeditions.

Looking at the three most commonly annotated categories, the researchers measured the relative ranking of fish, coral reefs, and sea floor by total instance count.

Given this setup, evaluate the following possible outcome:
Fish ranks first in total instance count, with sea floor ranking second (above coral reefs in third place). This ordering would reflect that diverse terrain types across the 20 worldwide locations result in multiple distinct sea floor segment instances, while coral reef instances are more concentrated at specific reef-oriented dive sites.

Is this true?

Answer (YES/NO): NO